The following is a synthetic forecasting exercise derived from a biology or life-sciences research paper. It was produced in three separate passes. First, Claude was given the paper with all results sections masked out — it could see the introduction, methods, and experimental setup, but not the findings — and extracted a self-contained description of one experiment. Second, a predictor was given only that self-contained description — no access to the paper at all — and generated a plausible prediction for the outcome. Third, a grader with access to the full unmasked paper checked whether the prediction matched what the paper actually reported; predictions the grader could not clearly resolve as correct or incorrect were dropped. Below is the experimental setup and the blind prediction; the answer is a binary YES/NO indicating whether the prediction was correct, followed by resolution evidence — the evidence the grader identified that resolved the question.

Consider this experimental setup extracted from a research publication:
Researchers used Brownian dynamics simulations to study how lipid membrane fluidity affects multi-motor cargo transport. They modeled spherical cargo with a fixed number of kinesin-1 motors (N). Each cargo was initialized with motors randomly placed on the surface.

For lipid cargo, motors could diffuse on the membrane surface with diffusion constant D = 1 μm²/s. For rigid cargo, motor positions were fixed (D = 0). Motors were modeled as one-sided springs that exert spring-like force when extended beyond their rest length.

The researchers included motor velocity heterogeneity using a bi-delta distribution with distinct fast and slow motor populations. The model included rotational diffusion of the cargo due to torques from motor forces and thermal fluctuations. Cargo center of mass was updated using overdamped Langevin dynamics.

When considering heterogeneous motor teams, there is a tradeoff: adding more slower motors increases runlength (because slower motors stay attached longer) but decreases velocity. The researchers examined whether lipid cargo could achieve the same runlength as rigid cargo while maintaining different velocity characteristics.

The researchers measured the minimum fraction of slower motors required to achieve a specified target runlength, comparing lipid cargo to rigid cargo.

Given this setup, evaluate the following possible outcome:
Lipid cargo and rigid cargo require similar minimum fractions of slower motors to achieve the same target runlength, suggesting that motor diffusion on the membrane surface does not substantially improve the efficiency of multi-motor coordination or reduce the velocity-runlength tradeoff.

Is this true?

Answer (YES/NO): NO